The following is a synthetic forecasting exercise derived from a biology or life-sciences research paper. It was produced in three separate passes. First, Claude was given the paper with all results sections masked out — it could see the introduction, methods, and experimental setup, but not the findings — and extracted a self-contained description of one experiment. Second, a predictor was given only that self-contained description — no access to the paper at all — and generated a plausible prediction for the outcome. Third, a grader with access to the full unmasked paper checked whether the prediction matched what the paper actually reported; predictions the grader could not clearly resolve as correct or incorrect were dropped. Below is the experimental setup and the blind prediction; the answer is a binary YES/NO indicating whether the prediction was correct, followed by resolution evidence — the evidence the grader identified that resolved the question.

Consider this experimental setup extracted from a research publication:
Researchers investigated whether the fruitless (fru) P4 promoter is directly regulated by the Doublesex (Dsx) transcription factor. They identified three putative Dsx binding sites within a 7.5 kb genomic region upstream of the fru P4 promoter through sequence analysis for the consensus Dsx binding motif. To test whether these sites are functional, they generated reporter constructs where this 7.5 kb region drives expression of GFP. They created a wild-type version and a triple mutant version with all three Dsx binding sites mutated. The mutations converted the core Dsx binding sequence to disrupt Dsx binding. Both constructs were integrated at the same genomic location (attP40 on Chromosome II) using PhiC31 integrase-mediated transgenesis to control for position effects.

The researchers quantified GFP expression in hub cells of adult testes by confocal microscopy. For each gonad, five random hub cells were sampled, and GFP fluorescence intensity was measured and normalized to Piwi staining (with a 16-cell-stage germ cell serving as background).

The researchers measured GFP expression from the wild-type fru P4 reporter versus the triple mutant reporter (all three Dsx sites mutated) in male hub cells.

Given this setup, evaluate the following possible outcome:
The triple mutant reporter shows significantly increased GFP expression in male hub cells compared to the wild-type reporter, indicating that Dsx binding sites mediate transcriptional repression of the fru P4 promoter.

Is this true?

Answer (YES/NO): NO